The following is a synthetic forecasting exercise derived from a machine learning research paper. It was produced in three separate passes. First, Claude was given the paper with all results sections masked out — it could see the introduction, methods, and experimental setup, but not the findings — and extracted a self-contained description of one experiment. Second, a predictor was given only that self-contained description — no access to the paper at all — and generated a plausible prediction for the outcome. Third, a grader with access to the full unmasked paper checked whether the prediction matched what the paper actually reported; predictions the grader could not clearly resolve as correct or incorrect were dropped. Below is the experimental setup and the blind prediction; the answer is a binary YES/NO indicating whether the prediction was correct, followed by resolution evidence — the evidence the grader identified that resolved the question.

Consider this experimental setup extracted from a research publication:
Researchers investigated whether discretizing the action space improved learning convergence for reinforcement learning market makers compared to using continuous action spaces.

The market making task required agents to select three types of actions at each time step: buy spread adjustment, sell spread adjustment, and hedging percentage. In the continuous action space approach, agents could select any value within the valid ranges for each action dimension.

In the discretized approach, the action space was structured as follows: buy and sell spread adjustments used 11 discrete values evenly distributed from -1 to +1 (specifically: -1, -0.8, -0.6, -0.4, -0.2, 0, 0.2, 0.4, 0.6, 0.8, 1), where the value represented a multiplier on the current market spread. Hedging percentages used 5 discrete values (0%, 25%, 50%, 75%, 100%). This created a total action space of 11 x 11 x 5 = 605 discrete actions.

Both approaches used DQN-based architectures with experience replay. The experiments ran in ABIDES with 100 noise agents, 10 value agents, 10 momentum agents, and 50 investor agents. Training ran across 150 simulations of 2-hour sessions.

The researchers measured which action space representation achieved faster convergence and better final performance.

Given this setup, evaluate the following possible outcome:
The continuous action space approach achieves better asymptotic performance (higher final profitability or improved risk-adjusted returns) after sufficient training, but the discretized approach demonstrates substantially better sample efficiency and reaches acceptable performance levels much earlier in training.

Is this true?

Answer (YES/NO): NO